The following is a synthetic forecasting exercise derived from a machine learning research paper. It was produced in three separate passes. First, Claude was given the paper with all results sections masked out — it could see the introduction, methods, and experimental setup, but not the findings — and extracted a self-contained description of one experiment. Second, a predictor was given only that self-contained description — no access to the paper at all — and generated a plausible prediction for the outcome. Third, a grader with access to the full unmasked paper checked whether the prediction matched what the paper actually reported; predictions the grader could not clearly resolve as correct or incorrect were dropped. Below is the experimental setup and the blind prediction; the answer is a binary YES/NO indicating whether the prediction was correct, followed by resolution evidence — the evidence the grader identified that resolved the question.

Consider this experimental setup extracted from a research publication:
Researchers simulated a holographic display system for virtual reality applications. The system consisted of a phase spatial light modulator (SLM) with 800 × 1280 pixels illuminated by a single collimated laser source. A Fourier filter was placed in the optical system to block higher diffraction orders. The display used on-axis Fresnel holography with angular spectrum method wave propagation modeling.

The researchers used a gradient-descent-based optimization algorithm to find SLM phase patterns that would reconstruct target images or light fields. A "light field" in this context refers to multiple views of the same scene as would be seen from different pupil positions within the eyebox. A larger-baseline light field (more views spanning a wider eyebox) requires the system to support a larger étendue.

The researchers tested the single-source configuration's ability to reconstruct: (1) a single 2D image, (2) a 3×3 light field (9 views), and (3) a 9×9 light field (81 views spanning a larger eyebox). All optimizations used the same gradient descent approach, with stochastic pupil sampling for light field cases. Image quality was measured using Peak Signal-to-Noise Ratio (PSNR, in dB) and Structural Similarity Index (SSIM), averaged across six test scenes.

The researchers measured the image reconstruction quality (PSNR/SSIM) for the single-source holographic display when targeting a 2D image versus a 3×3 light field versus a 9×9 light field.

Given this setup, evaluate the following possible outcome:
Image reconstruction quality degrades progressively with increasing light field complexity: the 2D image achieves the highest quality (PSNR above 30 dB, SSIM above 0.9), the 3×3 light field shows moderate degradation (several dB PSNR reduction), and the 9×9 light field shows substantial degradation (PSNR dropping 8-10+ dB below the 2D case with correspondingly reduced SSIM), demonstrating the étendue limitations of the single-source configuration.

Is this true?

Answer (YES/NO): NO